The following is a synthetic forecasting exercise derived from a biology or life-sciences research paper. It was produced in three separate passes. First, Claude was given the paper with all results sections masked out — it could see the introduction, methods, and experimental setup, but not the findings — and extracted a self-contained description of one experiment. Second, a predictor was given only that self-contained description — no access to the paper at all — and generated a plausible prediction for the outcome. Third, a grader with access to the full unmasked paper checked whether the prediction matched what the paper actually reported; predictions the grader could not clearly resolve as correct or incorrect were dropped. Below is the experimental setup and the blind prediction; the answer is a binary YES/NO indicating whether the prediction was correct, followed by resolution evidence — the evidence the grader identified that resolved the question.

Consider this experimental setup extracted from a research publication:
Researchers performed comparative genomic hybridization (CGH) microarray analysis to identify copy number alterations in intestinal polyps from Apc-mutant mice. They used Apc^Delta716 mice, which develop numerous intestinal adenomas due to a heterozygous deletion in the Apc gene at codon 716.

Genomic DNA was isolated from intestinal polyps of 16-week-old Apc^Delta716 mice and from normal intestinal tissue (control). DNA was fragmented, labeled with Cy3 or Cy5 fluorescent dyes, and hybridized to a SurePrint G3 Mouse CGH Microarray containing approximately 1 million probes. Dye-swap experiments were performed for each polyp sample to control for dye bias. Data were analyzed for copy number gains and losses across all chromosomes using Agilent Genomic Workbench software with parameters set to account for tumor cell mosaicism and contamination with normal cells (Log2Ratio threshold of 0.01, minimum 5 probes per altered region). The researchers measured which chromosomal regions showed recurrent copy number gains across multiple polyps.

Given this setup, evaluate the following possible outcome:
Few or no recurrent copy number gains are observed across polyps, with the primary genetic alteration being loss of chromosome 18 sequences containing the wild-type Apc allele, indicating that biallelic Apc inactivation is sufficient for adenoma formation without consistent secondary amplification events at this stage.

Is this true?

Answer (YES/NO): NO